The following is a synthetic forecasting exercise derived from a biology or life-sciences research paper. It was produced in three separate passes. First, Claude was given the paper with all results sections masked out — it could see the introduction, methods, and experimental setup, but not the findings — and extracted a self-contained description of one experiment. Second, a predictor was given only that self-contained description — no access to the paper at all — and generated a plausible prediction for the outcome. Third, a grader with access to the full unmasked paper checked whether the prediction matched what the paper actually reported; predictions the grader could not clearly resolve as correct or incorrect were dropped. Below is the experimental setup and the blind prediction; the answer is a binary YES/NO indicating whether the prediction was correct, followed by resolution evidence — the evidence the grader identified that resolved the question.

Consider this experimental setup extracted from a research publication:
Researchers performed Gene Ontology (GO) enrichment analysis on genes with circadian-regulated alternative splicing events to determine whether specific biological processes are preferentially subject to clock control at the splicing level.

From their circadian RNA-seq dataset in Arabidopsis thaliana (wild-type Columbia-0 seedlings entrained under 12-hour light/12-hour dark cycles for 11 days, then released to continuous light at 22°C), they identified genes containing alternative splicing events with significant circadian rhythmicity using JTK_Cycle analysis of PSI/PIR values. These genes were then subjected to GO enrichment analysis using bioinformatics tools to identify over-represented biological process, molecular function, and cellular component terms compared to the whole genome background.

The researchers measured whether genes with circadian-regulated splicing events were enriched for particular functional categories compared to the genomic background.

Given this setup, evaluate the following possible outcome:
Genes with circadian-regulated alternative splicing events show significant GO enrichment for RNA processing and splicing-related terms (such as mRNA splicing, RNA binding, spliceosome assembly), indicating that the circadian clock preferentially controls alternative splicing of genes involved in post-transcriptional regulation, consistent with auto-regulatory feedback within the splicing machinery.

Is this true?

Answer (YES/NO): YES